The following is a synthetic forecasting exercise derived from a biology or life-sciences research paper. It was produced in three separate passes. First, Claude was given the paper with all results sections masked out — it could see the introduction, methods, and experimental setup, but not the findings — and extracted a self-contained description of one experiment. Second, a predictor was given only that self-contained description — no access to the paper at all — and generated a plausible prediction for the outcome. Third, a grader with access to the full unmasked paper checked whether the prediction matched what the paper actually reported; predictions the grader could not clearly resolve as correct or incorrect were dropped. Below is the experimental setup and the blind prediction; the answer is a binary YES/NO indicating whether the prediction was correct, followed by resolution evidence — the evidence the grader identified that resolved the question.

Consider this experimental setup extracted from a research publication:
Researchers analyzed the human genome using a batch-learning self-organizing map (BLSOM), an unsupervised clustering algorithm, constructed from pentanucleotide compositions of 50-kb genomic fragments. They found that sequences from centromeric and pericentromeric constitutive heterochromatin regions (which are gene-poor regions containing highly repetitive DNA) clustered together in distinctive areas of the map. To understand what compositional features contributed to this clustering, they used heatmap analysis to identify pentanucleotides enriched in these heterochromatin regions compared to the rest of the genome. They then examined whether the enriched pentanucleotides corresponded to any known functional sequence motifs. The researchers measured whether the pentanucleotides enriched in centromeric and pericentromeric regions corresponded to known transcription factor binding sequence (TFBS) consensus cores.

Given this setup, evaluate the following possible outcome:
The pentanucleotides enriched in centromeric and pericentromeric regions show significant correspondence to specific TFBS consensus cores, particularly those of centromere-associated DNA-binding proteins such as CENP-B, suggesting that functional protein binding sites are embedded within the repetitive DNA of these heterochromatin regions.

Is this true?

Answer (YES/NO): NO